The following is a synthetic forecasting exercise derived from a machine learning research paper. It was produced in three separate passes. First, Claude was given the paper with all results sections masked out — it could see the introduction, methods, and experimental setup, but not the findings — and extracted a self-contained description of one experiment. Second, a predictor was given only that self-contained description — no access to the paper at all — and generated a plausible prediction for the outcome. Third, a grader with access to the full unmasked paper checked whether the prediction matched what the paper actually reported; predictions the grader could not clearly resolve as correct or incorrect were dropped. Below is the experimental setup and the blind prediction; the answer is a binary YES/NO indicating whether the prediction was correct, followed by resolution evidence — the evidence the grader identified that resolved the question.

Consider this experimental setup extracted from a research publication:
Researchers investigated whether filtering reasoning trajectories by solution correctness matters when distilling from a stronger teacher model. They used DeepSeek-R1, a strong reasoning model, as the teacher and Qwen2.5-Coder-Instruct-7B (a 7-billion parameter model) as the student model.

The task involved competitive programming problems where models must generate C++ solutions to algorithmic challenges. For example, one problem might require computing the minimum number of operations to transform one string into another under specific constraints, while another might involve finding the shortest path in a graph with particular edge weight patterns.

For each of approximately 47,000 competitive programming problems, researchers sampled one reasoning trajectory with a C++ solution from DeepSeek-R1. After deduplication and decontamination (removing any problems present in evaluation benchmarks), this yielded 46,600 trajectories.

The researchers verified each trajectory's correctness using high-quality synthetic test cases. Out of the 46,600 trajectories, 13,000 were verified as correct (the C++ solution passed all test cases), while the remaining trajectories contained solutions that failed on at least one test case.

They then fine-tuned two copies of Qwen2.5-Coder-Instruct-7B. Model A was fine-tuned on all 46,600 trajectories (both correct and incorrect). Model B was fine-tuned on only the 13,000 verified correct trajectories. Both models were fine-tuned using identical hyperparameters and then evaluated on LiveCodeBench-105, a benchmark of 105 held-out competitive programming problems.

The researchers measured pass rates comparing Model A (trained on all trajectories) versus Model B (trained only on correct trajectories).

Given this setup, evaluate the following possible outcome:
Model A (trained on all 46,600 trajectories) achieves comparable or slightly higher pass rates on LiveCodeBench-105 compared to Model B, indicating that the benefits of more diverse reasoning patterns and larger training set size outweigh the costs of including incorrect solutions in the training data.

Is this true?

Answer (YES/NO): NO